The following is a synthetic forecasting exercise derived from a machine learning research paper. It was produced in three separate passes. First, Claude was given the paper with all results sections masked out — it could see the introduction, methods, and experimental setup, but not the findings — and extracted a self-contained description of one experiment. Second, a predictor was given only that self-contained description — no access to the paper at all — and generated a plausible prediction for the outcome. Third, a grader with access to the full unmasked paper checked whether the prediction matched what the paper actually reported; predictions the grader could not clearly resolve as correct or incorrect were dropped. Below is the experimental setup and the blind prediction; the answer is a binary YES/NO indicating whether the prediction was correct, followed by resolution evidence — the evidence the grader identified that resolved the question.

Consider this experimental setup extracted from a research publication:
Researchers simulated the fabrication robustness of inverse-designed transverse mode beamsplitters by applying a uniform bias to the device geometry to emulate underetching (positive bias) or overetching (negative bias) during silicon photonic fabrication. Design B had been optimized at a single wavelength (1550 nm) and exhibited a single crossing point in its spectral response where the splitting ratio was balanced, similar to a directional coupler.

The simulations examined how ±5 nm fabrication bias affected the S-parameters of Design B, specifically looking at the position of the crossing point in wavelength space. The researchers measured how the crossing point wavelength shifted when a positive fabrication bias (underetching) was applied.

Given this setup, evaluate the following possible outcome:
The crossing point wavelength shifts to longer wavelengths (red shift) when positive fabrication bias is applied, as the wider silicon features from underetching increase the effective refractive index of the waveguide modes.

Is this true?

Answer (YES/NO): NO